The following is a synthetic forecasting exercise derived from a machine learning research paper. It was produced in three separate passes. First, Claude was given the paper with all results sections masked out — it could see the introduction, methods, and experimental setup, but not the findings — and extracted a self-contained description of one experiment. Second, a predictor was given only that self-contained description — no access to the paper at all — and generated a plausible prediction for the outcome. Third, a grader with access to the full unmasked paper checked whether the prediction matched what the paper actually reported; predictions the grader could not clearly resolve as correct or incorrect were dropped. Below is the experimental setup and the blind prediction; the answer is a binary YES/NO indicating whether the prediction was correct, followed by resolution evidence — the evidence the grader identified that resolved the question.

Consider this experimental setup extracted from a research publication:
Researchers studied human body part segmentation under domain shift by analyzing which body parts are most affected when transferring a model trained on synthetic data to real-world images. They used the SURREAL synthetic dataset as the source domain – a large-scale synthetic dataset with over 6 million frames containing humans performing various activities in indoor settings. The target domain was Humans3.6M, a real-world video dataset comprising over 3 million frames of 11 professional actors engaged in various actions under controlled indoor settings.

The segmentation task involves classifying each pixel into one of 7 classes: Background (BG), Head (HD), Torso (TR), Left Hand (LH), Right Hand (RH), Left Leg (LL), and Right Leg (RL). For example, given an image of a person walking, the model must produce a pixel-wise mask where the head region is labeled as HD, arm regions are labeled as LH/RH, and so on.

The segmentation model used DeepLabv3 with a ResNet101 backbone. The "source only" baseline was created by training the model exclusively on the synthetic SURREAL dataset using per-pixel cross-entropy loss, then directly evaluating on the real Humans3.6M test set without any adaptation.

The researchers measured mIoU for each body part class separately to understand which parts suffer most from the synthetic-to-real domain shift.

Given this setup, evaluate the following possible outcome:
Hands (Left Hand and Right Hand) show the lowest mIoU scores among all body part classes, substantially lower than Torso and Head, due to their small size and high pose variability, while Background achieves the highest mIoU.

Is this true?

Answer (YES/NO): YES